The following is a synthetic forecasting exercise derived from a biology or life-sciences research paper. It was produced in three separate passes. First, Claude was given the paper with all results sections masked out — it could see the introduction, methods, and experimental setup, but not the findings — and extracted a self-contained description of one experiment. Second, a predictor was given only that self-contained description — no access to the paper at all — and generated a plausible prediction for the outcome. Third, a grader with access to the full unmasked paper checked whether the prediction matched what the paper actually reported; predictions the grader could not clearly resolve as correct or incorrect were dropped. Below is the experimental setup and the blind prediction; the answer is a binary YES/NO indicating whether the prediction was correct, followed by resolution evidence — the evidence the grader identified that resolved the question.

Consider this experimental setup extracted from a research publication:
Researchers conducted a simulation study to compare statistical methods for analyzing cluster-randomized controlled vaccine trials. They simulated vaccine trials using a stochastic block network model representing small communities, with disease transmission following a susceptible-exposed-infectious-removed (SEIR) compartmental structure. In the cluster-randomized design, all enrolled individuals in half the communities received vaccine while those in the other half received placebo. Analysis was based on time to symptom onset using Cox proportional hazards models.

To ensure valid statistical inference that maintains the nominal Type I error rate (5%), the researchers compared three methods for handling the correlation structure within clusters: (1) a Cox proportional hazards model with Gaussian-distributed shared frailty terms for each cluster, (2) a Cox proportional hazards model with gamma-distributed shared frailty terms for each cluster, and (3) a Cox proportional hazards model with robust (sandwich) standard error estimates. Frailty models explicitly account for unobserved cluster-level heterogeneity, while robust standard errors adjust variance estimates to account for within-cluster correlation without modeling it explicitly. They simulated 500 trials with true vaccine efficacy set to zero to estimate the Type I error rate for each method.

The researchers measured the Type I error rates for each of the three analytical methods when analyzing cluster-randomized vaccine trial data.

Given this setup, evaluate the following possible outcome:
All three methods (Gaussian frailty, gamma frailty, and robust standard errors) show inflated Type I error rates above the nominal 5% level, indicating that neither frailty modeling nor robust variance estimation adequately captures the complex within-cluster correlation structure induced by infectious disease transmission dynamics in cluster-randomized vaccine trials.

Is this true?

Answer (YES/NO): NO